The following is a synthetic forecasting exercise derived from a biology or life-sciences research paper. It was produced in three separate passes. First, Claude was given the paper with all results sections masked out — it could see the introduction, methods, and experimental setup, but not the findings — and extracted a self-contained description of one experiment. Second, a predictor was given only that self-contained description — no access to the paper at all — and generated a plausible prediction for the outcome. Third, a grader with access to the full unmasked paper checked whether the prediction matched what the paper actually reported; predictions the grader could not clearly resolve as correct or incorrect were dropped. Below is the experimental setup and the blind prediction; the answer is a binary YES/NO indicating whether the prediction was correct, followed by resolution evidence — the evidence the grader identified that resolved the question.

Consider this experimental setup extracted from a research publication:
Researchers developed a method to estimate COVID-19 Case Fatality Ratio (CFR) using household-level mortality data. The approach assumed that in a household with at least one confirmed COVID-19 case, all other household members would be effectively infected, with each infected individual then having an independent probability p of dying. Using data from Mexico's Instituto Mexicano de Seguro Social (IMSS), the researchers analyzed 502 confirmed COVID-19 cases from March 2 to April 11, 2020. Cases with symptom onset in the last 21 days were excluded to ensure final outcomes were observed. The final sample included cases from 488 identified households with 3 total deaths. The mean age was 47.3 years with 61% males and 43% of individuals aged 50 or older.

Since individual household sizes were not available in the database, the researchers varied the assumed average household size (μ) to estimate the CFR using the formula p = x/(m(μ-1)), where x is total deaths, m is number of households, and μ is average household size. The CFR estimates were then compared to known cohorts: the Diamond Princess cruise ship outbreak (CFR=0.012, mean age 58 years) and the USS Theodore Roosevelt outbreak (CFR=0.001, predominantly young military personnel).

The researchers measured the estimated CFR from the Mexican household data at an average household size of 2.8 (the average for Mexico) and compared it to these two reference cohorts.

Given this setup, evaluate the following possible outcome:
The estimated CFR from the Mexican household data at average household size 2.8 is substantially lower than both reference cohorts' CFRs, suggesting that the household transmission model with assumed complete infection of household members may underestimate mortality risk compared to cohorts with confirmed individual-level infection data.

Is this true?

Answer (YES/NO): NO